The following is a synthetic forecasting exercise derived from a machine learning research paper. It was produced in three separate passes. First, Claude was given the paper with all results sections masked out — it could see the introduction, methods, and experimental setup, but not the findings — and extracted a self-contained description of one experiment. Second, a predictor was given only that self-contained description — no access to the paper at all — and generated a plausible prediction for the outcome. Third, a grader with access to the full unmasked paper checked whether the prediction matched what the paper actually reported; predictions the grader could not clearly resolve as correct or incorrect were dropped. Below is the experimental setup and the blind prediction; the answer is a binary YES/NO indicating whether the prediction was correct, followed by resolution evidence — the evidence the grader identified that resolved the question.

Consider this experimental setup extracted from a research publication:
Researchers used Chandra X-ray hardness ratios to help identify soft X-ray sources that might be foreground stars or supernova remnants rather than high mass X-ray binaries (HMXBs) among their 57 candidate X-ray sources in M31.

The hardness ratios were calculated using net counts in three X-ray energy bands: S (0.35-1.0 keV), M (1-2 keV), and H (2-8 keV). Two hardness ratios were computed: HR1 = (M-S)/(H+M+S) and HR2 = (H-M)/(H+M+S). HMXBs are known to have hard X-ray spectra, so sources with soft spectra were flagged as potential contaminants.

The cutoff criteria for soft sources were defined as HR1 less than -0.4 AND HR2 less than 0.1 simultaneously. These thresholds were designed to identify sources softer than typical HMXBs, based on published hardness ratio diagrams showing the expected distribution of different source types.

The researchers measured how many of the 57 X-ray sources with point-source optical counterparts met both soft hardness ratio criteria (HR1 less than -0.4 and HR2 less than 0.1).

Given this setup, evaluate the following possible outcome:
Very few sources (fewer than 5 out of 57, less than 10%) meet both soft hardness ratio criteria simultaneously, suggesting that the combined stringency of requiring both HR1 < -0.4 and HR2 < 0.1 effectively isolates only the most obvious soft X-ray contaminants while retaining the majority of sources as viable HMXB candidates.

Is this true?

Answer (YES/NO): YES